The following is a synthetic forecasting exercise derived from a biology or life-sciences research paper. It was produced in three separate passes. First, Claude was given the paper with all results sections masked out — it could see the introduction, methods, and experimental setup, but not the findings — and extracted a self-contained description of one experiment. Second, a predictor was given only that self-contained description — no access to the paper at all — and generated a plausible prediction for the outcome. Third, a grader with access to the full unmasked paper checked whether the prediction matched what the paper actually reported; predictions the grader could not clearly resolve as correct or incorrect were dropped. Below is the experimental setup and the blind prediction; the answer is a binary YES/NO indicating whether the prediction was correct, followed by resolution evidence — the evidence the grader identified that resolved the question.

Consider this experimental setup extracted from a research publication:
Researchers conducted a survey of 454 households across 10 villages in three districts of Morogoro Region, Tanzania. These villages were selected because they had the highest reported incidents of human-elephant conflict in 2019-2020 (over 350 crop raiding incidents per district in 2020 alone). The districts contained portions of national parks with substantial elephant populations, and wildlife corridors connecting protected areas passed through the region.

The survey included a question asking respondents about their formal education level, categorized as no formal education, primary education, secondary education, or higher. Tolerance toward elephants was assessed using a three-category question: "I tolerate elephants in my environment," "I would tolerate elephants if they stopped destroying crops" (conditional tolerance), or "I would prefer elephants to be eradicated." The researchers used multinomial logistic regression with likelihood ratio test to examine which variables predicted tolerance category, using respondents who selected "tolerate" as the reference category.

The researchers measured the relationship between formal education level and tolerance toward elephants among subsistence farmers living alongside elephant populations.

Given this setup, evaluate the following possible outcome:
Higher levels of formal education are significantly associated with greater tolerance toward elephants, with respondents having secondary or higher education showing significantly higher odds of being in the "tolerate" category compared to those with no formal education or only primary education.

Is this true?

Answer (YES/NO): NO